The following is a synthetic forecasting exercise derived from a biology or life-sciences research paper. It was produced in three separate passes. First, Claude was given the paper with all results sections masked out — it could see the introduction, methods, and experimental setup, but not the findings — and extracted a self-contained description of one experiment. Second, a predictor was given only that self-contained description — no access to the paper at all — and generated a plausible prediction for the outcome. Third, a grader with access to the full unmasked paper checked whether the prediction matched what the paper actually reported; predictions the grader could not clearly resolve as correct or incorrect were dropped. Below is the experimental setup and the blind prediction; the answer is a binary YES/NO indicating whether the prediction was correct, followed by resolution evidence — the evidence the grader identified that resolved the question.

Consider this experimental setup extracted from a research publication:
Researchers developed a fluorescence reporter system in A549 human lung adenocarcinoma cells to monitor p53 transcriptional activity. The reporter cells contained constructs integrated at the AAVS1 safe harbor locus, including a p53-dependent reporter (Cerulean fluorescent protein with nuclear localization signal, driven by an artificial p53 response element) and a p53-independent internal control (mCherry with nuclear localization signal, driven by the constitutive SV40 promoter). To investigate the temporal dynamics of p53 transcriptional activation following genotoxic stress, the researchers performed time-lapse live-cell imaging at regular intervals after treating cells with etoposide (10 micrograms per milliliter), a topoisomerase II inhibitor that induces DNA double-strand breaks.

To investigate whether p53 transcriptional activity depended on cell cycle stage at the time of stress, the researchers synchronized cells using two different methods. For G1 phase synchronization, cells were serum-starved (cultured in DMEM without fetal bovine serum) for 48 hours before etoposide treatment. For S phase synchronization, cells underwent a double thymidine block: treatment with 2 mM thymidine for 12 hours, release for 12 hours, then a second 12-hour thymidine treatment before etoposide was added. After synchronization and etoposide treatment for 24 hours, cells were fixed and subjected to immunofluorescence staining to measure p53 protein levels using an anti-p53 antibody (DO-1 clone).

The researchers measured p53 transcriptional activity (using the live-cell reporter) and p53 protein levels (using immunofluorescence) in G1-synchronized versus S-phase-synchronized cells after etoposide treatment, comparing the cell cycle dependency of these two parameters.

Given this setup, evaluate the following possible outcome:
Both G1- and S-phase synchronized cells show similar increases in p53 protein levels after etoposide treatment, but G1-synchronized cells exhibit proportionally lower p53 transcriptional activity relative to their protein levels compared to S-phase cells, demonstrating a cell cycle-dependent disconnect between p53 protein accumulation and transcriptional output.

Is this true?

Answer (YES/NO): NO